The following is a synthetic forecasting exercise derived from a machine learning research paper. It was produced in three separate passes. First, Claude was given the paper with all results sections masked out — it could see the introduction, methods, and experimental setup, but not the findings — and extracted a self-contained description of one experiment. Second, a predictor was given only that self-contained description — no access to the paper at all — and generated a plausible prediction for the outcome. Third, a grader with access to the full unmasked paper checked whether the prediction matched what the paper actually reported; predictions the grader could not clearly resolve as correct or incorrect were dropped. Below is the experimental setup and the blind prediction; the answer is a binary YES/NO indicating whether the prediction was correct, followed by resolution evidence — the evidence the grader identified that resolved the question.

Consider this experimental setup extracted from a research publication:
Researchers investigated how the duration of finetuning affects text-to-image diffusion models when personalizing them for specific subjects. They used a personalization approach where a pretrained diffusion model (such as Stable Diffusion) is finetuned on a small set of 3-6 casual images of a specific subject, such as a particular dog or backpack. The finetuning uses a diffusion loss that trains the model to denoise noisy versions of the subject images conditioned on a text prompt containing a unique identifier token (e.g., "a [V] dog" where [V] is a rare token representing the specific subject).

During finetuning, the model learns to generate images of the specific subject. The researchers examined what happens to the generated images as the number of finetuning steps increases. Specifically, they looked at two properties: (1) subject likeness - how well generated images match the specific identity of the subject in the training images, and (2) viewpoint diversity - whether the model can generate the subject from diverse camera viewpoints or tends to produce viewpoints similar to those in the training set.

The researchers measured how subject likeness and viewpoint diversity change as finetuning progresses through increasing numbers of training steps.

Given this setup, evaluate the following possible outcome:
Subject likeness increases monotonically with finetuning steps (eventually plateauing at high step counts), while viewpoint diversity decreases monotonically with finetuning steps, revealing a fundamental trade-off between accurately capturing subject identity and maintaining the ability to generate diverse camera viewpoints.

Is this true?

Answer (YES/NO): YES